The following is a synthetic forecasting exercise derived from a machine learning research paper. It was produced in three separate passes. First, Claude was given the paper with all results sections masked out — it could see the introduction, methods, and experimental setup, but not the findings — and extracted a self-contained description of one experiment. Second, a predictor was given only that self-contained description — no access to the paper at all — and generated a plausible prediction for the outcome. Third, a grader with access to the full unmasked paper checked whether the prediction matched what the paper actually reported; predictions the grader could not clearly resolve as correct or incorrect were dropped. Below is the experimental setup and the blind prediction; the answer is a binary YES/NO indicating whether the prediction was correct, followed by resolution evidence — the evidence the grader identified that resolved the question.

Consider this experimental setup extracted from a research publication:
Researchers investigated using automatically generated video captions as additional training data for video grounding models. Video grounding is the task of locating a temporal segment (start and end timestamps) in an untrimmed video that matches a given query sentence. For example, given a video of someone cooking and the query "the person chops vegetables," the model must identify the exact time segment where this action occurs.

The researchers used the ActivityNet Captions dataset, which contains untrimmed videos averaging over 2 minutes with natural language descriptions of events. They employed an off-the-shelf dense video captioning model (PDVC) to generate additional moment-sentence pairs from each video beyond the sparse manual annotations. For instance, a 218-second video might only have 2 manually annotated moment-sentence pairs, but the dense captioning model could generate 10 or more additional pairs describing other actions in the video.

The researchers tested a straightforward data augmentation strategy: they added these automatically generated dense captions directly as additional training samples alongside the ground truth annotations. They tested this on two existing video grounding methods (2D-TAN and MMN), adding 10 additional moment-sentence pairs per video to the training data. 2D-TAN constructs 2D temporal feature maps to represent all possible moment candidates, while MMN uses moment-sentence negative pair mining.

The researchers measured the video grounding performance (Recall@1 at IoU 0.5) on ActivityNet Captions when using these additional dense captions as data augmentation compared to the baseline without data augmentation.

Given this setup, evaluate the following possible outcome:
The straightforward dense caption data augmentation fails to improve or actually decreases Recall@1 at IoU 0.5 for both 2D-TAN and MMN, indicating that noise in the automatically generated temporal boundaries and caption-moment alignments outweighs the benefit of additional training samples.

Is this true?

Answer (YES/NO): YES